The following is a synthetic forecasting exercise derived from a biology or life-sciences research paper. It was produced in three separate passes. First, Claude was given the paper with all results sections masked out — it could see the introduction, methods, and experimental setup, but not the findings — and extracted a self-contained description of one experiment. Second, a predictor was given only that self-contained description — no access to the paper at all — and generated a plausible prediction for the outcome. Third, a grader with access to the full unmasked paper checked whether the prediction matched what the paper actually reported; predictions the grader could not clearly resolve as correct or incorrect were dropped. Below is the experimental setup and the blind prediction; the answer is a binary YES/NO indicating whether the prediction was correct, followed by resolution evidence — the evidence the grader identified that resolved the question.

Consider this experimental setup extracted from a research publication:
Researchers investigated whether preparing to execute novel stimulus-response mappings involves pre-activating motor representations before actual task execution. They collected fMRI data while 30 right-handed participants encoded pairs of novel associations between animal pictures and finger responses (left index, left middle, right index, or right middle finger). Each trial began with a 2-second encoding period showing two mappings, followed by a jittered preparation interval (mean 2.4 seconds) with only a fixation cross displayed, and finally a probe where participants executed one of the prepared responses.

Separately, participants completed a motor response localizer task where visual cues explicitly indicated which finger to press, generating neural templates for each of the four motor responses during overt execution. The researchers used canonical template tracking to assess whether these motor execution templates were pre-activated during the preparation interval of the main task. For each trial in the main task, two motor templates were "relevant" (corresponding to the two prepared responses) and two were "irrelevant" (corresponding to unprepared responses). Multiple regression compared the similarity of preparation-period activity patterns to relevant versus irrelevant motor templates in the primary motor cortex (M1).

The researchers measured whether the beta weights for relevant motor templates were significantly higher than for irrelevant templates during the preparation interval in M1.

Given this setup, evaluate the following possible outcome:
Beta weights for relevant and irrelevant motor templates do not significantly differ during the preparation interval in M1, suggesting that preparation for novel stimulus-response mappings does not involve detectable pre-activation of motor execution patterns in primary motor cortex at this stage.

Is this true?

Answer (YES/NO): NO